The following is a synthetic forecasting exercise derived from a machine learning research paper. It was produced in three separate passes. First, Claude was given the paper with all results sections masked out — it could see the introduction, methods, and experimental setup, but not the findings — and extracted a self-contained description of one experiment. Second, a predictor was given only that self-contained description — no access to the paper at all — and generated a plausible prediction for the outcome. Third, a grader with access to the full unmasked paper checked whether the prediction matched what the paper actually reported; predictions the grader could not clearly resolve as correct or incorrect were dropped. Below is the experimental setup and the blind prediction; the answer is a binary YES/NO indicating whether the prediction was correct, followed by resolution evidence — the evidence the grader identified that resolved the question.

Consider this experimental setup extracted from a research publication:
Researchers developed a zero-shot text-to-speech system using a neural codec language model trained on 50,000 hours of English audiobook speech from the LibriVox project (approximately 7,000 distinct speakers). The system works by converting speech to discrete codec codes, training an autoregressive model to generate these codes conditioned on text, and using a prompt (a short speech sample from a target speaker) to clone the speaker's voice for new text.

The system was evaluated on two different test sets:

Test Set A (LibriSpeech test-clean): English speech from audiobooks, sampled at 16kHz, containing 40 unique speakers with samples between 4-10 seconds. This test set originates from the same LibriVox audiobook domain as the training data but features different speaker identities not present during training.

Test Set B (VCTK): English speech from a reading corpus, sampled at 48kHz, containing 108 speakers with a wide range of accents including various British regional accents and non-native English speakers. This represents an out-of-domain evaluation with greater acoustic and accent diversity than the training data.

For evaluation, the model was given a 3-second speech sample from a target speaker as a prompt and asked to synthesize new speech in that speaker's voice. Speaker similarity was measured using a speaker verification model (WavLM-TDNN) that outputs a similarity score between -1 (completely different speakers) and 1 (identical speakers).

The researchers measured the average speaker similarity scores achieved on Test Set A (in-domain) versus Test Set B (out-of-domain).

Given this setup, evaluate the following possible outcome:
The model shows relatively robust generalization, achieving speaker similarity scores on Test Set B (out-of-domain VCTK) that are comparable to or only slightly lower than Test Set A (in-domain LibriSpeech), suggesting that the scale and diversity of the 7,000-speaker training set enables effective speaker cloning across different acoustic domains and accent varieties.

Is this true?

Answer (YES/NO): NO